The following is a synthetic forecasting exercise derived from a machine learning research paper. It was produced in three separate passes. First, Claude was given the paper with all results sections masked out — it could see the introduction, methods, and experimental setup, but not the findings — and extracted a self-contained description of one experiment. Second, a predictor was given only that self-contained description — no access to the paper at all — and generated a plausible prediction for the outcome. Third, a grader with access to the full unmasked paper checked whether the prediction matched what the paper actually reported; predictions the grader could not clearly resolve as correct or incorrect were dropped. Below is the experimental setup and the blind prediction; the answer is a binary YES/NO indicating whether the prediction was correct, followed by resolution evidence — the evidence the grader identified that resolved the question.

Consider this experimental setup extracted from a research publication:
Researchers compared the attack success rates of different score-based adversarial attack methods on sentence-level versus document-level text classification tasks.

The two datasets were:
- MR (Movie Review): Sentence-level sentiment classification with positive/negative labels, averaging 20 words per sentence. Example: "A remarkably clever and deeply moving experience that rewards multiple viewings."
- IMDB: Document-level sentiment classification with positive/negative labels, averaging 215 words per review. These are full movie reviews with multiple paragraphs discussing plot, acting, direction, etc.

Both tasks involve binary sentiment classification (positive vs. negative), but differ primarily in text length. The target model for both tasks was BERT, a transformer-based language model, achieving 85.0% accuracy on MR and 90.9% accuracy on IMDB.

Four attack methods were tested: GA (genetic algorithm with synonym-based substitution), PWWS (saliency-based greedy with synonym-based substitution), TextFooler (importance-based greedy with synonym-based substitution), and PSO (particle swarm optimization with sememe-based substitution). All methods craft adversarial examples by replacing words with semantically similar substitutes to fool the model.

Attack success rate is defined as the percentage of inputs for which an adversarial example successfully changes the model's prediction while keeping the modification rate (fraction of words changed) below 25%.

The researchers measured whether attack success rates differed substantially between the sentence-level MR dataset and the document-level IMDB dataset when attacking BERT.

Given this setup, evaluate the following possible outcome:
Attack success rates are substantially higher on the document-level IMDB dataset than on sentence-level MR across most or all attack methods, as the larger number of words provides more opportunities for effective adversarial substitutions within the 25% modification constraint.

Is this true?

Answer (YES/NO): YES